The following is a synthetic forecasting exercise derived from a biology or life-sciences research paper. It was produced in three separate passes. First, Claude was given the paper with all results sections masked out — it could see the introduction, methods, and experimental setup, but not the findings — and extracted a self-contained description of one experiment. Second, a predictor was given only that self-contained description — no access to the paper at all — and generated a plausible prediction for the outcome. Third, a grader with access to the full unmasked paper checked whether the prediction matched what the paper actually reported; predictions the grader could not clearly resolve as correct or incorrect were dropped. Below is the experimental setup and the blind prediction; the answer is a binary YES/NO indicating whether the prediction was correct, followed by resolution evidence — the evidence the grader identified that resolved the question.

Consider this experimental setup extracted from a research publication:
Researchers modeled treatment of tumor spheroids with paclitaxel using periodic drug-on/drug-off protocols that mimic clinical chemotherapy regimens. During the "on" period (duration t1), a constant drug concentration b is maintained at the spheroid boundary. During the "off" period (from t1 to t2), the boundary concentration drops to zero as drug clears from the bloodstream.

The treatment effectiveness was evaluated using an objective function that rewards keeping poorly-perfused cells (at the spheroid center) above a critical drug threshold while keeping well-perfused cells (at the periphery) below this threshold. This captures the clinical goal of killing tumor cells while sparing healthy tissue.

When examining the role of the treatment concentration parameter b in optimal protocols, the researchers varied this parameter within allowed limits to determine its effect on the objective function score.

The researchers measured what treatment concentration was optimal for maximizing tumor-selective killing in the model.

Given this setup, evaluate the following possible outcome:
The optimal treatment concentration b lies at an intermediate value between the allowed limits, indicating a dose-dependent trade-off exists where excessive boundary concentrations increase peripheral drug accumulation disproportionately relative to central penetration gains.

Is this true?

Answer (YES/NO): NO